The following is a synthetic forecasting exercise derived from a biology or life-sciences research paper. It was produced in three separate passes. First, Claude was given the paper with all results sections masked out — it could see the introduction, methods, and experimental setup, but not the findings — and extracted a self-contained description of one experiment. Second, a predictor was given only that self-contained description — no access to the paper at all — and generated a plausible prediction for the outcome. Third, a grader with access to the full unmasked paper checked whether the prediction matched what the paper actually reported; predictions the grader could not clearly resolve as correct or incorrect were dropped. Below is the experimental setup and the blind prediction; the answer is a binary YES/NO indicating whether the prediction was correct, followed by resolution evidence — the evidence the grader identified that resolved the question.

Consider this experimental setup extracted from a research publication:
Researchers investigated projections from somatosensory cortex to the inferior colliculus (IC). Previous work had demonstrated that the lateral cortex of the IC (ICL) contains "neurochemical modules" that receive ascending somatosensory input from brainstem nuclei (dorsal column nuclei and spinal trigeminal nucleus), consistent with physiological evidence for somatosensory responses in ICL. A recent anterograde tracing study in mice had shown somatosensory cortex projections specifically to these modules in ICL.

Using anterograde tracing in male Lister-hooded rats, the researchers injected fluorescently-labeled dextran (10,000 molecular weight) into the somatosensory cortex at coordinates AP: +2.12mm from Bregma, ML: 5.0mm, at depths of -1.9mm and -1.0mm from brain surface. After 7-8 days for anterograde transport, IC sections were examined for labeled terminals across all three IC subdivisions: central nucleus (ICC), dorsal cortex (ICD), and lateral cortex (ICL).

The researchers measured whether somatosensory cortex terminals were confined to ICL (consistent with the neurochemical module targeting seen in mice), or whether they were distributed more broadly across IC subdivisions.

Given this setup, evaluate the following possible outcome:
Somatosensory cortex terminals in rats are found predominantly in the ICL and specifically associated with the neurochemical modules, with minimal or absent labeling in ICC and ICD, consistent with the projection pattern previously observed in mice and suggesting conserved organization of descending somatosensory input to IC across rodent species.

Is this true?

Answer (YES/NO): NO